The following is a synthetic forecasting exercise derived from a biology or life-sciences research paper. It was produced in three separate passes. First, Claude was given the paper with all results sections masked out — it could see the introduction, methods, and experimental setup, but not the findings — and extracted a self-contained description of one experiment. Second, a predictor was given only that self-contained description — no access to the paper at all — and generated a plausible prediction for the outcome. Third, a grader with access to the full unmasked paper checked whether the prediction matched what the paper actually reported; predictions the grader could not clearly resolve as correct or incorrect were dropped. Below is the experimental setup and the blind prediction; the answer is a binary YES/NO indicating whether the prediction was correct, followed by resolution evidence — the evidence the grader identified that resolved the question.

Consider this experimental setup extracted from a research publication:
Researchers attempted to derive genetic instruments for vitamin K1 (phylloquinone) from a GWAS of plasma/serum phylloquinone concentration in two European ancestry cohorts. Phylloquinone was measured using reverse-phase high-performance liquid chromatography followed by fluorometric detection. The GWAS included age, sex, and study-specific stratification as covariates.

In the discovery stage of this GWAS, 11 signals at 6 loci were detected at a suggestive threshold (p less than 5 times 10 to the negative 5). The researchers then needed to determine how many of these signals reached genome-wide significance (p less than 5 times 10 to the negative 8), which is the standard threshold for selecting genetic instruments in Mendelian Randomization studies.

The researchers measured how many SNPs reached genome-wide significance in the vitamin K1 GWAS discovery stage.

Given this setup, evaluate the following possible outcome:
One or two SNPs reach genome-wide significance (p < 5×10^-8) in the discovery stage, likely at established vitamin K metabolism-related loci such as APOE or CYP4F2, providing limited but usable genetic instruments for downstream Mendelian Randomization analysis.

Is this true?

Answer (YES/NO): NO